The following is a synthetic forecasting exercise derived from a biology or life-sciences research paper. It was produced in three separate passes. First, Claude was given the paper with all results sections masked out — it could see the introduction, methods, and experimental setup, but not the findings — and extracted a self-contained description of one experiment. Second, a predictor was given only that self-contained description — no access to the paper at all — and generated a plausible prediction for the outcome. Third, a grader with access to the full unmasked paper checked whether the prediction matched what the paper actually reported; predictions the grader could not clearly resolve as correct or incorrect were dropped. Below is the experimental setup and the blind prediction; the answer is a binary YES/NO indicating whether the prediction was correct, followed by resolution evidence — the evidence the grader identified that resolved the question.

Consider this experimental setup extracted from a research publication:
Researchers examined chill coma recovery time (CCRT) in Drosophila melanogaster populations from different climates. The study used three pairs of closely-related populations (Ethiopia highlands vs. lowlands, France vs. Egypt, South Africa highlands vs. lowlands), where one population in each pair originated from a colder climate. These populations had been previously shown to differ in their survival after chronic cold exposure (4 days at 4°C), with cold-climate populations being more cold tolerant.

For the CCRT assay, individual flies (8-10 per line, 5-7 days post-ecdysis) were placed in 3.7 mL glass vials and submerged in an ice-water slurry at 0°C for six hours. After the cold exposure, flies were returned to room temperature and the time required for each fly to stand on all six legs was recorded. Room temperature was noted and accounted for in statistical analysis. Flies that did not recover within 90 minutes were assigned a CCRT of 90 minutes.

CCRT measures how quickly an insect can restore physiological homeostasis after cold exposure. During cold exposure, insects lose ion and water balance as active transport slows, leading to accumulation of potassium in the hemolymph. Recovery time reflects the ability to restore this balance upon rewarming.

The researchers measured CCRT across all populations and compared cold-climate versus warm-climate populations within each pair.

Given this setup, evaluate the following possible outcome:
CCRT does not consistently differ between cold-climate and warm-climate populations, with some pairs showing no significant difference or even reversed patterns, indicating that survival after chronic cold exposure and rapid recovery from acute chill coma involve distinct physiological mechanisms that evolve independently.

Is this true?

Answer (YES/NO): YES